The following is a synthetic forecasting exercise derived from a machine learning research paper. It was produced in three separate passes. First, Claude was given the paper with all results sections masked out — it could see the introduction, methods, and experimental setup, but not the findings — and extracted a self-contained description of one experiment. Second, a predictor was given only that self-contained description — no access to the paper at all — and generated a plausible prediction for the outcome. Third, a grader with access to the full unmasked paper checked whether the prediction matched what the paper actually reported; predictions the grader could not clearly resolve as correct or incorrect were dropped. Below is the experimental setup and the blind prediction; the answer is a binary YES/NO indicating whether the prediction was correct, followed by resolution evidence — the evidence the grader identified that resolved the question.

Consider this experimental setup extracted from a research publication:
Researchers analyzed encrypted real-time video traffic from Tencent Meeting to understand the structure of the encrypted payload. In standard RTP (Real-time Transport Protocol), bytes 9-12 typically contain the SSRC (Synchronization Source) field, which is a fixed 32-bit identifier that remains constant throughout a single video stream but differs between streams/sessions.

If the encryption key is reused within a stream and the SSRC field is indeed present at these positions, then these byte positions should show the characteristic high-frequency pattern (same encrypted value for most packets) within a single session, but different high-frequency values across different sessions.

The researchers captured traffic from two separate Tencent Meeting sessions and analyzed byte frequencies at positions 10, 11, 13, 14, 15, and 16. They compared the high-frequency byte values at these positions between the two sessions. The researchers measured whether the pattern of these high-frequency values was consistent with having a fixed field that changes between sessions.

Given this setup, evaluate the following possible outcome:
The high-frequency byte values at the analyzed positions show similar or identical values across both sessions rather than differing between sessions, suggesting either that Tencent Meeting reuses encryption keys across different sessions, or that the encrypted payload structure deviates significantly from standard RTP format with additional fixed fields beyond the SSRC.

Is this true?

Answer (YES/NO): NO